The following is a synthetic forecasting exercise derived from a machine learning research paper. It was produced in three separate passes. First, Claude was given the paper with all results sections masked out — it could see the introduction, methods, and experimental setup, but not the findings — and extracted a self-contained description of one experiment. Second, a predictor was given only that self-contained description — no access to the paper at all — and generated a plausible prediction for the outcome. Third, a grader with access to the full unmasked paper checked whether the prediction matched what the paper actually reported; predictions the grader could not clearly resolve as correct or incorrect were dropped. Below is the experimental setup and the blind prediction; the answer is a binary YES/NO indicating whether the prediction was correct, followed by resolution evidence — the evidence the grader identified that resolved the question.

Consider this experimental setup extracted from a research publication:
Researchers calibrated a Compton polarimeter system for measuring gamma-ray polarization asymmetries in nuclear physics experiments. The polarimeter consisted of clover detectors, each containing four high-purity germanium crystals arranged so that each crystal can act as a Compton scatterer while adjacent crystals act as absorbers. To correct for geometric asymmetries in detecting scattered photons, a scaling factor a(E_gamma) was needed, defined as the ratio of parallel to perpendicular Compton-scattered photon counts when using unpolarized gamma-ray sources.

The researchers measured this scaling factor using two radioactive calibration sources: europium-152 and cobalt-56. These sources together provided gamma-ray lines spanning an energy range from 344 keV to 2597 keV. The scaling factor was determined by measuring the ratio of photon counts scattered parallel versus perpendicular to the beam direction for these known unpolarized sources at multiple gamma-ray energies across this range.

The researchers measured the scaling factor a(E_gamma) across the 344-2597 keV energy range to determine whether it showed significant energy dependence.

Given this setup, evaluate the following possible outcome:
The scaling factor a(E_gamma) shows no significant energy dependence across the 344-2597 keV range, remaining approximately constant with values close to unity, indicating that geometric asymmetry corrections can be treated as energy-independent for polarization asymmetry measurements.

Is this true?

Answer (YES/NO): YES